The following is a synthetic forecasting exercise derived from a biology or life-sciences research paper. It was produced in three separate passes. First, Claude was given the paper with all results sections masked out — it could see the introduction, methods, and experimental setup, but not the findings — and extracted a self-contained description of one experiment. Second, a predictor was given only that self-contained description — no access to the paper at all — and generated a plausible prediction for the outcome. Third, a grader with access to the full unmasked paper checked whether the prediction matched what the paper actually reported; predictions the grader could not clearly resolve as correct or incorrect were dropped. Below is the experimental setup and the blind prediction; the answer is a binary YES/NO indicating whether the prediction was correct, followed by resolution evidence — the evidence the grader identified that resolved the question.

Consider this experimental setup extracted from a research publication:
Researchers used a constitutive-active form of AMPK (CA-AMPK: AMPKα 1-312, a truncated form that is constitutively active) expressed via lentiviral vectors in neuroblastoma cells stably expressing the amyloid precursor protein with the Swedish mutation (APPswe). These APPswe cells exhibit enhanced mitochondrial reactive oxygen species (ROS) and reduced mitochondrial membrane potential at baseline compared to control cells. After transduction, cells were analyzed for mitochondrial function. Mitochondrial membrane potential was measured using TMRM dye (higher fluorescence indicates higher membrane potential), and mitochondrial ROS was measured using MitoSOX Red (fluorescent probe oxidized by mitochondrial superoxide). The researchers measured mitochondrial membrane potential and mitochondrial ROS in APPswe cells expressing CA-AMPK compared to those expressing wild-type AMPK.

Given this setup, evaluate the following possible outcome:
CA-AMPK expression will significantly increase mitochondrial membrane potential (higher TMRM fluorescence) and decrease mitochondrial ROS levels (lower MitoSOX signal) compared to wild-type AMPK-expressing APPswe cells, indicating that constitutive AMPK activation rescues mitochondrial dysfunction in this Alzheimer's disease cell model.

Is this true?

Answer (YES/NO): NO